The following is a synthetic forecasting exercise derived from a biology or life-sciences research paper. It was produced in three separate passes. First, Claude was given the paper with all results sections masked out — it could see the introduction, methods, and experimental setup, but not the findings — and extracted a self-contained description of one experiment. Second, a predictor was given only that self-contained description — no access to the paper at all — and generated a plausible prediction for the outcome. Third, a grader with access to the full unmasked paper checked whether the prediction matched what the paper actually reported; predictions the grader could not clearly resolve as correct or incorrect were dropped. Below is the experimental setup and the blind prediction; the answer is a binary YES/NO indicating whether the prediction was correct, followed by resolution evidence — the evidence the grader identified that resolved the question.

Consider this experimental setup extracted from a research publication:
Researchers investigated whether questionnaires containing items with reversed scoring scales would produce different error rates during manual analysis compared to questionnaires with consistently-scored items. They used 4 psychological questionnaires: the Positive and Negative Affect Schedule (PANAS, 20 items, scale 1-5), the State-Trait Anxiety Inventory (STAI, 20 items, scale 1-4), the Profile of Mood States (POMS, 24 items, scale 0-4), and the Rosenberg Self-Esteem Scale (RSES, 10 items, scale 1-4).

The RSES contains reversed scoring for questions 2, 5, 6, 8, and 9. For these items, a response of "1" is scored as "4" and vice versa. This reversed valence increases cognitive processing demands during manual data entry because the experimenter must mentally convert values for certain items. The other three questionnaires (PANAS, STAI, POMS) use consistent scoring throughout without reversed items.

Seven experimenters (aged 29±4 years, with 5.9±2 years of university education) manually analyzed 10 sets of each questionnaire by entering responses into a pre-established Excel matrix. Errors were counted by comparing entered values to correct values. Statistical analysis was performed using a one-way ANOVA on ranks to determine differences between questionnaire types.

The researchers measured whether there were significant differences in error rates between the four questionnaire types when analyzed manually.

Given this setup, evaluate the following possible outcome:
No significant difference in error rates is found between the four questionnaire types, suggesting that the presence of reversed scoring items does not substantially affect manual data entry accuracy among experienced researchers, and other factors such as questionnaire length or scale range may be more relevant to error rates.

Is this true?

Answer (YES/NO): NO